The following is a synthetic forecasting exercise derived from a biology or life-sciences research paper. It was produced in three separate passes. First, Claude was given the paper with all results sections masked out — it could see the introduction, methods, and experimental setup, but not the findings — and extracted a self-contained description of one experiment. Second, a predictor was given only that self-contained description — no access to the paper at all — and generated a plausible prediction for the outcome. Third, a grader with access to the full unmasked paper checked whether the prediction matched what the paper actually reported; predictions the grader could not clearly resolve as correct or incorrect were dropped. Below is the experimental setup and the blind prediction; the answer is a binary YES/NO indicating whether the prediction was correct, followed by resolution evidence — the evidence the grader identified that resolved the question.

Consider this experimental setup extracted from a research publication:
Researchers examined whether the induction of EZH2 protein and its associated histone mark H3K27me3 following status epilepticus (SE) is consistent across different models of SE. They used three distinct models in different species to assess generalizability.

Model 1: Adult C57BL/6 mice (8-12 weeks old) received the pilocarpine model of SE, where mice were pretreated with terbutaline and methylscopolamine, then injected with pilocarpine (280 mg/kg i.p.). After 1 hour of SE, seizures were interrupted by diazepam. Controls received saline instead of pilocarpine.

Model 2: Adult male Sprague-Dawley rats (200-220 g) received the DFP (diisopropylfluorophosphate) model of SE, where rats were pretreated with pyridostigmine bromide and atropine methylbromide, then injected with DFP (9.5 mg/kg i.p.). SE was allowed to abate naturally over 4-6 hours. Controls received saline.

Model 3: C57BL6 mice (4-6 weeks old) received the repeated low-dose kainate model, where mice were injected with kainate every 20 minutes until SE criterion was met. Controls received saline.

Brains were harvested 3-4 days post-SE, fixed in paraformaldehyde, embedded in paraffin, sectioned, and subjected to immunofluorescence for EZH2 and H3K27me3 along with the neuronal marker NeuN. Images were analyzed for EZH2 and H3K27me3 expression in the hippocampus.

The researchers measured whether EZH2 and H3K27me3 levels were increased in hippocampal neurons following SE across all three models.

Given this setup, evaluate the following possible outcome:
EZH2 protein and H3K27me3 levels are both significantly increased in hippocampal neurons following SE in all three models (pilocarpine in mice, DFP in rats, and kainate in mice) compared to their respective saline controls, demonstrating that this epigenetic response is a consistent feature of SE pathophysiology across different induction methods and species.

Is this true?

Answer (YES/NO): YES